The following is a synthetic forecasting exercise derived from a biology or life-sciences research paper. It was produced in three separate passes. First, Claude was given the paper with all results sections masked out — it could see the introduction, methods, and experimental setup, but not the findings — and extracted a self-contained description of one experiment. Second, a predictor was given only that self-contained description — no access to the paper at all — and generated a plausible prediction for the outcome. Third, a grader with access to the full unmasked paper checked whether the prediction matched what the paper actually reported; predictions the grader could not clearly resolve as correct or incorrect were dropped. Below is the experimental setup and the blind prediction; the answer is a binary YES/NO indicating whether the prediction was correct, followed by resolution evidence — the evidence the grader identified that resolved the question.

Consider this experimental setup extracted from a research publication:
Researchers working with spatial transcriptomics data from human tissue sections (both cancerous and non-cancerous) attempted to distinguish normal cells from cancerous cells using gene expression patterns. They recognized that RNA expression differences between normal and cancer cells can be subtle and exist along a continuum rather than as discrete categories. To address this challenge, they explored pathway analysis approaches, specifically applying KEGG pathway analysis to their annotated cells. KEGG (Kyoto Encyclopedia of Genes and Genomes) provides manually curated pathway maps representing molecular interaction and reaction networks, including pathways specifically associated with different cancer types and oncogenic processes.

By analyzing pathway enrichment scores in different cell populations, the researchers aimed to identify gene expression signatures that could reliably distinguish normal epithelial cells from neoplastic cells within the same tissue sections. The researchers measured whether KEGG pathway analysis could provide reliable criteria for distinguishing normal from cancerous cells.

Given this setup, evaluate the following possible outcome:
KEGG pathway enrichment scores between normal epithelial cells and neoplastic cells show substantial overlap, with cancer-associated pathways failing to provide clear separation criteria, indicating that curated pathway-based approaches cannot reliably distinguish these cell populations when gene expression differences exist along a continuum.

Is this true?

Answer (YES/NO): YES